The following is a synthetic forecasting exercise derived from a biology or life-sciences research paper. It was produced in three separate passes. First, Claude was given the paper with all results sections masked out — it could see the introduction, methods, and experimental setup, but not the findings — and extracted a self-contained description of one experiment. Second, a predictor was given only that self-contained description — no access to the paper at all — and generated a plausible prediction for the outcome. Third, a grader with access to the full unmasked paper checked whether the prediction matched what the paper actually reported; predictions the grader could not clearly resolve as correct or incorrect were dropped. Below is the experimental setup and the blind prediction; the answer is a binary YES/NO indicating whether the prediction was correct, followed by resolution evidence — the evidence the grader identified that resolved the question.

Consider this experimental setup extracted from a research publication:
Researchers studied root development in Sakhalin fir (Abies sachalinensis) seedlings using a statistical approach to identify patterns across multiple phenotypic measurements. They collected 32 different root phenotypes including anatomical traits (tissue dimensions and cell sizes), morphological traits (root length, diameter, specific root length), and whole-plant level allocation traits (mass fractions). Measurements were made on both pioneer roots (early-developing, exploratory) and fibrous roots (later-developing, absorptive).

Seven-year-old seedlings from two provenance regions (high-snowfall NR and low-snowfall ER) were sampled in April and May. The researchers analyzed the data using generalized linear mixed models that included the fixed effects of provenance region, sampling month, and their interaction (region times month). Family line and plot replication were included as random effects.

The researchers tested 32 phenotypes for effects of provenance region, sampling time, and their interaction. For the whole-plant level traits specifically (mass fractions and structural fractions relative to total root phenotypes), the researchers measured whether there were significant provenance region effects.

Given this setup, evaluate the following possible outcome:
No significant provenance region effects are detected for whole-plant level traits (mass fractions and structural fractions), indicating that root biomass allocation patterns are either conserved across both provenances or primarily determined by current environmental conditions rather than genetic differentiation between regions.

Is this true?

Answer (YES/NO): YES